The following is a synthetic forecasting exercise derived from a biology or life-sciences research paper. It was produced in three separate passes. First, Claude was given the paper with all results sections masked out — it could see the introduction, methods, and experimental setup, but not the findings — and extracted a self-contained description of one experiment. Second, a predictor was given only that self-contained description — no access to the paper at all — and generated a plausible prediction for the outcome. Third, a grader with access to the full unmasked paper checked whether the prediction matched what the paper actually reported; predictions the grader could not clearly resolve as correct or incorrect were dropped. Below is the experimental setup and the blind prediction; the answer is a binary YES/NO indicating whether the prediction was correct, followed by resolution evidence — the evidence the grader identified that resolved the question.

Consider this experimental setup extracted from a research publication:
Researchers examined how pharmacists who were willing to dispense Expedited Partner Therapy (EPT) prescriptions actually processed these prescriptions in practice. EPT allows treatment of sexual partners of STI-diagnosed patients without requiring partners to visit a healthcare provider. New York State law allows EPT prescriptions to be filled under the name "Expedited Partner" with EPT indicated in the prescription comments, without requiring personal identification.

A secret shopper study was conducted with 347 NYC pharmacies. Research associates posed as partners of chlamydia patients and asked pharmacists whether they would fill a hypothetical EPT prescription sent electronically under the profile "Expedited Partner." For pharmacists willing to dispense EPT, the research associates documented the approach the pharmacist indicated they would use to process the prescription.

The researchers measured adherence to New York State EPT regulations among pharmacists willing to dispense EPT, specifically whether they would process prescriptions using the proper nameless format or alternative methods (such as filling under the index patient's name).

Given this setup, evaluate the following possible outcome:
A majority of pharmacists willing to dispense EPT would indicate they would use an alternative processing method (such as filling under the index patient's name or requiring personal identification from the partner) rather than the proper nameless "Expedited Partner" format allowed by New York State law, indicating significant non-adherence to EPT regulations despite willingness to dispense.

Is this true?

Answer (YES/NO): YES